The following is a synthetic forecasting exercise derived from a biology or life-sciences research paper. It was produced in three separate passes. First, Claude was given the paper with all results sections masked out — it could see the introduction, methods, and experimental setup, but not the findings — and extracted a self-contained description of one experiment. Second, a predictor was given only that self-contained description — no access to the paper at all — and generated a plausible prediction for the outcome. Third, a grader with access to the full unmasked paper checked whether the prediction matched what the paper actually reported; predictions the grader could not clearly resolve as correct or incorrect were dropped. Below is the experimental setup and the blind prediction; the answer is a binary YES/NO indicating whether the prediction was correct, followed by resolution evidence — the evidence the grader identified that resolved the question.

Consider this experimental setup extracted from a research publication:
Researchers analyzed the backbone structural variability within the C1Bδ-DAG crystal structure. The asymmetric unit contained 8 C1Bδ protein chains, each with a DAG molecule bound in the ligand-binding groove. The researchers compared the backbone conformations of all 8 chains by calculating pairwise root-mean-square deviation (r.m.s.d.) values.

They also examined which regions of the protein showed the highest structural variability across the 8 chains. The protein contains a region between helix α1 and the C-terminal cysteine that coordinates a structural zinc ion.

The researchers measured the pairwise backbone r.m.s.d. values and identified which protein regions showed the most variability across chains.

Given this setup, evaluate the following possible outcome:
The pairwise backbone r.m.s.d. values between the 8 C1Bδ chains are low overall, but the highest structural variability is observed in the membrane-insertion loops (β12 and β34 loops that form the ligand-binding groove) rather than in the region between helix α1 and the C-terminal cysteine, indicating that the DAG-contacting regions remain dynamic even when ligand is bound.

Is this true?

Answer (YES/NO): NO